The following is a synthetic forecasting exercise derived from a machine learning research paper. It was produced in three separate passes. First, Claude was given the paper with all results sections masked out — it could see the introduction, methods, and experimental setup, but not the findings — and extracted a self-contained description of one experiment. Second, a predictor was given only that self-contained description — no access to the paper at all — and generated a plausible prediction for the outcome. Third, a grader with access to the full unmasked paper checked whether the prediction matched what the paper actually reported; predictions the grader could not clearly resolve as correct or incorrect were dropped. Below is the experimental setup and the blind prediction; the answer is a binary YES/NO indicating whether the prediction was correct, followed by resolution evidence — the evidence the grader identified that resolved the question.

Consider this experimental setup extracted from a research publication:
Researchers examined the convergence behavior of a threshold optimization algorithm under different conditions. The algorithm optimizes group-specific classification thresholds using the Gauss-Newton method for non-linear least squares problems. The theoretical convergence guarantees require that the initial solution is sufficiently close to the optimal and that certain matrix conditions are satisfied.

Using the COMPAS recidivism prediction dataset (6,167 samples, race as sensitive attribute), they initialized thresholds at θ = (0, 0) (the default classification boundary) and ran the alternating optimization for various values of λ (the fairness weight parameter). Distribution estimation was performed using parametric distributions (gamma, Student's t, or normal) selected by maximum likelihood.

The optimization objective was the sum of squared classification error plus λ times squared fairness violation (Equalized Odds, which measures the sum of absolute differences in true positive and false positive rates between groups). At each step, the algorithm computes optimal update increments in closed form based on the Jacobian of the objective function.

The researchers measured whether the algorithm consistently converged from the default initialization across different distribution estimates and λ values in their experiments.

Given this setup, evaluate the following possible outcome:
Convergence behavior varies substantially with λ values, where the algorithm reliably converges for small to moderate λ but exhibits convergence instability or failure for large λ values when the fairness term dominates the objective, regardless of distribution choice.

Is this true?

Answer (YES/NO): NO